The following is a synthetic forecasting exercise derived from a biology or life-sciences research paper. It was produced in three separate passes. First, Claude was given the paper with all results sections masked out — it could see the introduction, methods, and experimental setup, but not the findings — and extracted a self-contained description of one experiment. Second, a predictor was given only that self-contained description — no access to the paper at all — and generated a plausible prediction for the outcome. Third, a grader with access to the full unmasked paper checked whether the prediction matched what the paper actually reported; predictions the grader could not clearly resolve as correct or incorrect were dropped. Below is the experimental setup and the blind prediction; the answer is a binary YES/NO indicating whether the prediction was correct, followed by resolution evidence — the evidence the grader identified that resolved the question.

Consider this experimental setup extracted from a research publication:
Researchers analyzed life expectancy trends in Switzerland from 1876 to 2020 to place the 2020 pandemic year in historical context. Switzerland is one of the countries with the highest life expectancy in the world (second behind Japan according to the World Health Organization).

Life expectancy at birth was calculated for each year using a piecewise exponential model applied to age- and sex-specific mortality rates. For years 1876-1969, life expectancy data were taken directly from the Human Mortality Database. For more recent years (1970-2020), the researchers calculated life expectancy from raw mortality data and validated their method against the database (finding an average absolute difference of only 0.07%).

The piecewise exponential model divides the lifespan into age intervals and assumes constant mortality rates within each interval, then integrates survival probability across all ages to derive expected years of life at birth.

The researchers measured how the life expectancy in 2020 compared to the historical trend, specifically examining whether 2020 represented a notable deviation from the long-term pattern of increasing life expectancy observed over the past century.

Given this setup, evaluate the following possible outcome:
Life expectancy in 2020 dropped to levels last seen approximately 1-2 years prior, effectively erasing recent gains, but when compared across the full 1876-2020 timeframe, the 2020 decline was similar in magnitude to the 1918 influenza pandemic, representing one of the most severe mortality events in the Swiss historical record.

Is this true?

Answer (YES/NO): NO